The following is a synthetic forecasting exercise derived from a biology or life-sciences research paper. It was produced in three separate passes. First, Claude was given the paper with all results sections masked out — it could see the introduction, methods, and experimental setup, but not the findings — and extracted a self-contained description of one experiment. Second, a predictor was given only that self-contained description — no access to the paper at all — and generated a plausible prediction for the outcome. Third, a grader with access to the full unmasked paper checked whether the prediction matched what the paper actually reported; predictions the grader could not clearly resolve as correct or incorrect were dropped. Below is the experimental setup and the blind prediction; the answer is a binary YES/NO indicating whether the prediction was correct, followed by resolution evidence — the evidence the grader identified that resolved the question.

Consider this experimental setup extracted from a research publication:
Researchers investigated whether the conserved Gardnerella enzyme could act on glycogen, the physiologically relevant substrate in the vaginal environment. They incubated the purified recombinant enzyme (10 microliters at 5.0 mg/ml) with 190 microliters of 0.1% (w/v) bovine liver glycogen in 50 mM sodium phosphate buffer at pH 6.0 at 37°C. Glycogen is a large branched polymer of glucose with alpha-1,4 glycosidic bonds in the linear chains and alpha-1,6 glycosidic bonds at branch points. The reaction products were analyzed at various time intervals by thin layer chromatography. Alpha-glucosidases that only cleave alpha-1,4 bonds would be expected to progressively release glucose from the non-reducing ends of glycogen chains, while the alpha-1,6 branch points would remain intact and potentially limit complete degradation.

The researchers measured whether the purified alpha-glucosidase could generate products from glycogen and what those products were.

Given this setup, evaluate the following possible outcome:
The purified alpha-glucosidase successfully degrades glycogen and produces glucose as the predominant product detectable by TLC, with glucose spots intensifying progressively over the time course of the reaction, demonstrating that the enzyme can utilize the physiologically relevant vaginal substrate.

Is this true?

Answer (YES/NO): NO